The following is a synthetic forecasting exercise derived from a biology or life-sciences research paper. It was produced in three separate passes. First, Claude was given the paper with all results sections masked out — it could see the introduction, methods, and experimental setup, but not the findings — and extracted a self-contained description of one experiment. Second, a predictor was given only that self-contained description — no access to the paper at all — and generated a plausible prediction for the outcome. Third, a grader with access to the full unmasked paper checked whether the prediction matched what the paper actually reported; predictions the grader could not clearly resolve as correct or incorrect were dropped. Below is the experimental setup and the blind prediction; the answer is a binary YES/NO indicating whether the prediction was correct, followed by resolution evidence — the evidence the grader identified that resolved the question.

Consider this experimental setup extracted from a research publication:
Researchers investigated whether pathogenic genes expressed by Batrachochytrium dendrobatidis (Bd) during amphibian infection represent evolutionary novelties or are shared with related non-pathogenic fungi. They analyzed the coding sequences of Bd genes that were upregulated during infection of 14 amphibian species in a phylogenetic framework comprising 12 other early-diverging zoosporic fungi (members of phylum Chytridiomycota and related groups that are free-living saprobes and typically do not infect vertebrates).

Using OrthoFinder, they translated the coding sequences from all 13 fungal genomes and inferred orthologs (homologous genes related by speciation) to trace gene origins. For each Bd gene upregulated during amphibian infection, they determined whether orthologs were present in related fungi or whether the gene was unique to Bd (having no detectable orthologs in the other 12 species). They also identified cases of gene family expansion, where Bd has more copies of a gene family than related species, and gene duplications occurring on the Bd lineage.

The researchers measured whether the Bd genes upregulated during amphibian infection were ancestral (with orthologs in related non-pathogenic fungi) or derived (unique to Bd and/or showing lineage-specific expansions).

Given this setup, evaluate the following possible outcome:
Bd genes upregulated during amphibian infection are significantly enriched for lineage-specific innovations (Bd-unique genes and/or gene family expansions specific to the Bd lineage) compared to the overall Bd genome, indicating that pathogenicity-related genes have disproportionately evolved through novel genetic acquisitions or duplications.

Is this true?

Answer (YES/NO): YES